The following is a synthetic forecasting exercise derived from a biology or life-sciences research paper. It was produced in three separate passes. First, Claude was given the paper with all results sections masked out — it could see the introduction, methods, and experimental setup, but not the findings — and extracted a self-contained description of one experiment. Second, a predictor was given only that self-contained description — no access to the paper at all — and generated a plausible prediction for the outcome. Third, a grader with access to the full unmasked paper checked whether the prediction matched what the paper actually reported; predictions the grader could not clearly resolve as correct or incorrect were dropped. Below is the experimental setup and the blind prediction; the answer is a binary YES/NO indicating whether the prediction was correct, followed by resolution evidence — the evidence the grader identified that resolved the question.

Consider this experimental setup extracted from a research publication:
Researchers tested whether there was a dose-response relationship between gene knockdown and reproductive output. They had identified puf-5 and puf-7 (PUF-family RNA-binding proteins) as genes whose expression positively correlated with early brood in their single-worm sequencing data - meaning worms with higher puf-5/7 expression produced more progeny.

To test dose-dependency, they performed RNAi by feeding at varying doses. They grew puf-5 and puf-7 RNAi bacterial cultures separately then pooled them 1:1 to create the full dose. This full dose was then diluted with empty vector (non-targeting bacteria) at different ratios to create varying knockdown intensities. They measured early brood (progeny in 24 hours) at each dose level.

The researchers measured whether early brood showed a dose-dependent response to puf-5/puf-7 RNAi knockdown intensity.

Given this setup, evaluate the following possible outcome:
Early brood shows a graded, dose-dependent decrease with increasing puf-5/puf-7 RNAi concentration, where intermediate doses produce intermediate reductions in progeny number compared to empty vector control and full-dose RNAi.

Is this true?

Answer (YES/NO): YES